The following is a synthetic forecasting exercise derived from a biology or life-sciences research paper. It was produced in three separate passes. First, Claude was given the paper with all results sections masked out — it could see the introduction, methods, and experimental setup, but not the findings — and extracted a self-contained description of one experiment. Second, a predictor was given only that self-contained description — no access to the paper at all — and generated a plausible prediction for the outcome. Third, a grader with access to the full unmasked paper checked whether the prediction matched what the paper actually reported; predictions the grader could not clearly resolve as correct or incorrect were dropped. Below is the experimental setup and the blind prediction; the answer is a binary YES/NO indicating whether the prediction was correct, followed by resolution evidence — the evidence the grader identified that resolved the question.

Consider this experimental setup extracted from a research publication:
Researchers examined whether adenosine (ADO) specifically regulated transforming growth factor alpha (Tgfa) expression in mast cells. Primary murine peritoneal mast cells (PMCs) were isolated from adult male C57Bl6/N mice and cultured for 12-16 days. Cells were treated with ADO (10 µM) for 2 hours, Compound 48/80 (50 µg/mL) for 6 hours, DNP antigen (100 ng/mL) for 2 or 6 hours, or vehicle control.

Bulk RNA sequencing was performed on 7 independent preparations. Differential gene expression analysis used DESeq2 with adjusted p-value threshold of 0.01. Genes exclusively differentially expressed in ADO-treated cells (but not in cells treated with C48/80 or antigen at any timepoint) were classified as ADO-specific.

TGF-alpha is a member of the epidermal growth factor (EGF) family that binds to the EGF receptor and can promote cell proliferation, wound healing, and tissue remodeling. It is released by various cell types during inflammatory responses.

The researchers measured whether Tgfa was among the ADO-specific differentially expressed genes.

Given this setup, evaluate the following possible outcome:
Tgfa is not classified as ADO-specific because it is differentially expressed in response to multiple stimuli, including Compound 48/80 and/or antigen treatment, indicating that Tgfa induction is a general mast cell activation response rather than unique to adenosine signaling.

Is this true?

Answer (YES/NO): NO